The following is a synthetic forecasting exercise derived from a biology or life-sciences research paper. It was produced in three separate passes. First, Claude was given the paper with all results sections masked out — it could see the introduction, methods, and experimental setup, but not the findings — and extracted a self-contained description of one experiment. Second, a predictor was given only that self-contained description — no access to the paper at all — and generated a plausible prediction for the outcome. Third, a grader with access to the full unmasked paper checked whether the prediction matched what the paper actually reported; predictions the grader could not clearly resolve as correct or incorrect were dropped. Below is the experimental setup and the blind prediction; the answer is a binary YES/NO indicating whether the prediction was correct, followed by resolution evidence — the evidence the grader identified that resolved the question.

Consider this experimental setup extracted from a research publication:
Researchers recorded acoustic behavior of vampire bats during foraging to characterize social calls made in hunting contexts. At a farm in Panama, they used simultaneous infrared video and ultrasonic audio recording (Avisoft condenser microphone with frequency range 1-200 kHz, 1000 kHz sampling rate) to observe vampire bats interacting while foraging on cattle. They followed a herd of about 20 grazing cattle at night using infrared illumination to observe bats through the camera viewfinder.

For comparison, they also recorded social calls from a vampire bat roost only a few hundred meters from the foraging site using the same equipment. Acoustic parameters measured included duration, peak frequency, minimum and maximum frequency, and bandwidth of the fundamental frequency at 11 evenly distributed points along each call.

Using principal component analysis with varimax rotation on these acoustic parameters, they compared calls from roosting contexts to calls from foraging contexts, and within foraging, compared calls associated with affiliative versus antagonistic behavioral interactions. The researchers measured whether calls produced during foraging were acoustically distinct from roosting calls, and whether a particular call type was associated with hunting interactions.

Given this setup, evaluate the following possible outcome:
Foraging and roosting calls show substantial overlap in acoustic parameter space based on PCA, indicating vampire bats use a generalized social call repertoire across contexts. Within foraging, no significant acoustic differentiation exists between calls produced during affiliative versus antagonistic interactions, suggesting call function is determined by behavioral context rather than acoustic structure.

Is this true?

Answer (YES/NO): NO